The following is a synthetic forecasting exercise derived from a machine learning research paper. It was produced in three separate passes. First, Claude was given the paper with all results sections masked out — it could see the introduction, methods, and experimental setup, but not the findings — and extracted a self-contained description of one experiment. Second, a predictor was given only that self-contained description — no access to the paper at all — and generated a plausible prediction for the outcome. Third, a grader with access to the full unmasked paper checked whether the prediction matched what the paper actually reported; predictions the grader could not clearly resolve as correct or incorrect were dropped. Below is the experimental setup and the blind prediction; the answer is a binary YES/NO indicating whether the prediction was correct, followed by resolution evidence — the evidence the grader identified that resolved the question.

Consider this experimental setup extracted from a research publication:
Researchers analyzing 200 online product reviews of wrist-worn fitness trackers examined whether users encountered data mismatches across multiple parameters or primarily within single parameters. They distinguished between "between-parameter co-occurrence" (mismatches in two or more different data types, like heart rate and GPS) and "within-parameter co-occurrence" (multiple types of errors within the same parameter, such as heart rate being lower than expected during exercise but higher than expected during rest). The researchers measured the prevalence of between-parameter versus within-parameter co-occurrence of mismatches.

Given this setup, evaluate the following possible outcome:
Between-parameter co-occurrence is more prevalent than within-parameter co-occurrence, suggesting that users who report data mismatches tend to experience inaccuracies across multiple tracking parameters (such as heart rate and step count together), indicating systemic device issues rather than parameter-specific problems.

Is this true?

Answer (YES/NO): YES